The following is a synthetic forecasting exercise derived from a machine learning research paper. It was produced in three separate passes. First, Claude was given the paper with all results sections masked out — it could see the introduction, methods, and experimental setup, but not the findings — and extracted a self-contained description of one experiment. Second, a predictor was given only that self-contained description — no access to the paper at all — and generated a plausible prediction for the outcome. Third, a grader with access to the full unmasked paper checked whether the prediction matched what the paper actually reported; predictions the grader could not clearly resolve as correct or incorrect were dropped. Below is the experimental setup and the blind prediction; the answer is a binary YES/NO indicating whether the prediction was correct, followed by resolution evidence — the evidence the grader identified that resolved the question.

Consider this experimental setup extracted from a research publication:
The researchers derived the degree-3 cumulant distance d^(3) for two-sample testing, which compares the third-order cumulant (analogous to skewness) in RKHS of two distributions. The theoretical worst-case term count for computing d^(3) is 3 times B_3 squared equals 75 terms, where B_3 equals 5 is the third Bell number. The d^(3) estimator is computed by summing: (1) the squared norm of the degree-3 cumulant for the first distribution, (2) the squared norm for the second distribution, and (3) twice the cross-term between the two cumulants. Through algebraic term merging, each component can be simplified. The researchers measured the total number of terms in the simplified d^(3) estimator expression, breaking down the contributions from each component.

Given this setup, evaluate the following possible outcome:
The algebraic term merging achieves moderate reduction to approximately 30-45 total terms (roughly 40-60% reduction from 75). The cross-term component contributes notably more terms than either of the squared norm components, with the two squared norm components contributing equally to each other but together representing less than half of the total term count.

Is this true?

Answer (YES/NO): NO